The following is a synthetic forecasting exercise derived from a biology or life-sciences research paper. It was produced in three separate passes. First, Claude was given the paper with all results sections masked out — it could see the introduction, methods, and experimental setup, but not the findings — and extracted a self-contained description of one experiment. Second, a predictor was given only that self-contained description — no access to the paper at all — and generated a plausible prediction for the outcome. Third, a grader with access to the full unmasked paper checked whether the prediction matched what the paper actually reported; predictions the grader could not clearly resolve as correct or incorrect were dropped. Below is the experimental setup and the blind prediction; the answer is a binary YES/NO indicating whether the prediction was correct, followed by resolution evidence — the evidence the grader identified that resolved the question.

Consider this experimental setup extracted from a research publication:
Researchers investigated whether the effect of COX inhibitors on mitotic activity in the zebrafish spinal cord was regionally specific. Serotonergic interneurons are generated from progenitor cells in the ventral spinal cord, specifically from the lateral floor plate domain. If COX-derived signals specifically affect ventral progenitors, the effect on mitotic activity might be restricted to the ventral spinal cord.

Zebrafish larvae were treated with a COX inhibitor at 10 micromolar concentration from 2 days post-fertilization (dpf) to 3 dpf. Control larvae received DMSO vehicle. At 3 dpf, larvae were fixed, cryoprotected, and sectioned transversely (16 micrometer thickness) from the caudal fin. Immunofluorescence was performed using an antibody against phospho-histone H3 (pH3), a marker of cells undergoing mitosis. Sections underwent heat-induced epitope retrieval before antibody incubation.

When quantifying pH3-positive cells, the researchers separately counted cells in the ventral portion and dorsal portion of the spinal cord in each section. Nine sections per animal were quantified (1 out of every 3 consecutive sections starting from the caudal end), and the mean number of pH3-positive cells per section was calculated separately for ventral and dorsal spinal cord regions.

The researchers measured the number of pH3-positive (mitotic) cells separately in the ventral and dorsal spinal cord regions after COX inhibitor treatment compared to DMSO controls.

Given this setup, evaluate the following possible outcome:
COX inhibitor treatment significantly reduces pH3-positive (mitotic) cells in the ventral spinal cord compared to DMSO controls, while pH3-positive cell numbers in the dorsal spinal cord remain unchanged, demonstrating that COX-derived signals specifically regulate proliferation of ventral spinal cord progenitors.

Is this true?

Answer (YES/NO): YES